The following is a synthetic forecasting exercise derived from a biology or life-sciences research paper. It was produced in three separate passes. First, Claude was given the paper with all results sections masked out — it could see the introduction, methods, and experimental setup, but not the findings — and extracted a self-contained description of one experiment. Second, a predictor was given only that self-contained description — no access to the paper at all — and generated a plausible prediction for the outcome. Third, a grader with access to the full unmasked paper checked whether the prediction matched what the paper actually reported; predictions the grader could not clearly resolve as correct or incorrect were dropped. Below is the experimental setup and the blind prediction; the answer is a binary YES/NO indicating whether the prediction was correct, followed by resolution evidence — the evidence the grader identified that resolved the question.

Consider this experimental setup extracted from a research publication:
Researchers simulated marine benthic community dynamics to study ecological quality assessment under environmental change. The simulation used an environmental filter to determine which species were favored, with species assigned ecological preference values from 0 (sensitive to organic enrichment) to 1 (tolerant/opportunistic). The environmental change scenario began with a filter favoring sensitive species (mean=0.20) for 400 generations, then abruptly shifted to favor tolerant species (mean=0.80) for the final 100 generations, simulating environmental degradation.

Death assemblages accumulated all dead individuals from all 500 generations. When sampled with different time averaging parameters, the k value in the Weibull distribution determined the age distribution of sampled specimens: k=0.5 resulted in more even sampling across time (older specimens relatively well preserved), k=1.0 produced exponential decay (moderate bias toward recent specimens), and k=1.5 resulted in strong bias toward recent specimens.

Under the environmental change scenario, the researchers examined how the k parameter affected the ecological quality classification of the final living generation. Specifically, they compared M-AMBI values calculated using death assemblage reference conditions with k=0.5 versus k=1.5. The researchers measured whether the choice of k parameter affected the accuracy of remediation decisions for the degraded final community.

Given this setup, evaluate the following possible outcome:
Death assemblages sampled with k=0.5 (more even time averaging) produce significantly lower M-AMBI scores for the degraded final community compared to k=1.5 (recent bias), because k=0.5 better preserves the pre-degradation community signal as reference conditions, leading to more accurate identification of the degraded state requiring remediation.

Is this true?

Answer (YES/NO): YES